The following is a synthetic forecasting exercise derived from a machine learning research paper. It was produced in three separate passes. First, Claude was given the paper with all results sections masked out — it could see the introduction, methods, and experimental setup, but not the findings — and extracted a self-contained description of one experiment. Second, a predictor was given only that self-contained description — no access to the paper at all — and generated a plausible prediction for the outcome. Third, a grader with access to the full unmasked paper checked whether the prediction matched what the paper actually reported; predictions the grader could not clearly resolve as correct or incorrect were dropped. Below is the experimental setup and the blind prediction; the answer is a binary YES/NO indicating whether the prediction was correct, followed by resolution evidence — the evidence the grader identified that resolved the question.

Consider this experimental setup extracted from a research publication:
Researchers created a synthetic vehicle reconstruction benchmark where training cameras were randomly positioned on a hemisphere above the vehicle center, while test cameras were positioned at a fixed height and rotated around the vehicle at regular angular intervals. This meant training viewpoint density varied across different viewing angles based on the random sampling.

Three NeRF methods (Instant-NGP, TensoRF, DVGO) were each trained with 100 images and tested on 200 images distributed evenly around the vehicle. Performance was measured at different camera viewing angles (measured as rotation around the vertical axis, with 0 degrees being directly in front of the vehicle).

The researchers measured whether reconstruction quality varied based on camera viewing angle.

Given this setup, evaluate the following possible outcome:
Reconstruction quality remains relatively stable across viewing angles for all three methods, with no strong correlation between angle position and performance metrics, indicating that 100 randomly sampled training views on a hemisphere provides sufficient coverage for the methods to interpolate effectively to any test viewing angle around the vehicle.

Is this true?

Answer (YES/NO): NO